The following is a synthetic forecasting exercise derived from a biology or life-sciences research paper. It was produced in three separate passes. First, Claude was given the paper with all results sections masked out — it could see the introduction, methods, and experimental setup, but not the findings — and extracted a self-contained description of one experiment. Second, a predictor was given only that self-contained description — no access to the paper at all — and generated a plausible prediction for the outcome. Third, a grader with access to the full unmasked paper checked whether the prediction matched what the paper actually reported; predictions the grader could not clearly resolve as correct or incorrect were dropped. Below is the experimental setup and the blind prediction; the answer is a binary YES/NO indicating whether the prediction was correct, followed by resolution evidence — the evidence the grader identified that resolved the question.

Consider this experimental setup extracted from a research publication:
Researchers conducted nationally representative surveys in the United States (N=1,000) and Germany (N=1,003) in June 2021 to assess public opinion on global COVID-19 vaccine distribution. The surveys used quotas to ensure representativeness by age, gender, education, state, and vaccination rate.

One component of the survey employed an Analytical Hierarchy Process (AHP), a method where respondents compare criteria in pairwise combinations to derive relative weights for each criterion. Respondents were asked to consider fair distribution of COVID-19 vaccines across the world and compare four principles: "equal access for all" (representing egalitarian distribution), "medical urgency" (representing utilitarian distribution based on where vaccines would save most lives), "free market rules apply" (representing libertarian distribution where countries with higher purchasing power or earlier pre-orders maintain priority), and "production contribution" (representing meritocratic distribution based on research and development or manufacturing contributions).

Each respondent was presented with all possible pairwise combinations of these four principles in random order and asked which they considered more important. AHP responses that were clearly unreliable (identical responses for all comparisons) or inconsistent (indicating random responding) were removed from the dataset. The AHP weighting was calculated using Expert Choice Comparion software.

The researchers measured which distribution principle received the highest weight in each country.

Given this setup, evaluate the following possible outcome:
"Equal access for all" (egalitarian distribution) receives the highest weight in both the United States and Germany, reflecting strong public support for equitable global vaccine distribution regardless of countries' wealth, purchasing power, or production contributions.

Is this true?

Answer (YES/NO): NO